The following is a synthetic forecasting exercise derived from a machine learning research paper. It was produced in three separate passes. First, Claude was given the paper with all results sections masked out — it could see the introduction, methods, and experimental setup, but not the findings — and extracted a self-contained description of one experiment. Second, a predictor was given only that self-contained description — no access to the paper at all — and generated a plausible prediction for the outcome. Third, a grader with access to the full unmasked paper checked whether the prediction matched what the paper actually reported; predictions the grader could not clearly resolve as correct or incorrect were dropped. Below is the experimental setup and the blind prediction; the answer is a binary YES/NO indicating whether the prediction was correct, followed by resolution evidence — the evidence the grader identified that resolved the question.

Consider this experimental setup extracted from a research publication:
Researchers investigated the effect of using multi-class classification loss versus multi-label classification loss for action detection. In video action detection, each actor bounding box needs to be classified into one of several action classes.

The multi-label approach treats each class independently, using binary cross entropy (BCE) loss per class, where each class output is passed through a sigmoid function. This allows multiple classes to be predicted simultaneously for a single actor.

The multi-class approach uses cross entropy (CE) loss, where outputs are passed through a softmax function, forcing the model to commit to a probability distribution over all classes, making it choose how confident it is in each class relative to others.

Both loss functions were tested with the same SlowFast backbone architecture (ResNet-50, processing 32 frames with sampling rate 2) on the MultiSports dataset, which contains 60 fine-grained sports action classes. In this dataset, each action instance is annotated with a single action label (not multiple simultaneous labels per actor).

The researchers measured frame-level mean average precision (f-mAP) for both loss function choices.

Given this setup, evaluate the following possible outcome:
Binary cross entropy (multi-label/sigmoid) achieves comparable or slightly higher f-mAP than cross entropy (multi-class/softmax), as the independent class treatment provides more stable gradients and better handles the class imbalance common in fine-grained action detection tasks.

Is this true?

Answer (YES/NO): NO